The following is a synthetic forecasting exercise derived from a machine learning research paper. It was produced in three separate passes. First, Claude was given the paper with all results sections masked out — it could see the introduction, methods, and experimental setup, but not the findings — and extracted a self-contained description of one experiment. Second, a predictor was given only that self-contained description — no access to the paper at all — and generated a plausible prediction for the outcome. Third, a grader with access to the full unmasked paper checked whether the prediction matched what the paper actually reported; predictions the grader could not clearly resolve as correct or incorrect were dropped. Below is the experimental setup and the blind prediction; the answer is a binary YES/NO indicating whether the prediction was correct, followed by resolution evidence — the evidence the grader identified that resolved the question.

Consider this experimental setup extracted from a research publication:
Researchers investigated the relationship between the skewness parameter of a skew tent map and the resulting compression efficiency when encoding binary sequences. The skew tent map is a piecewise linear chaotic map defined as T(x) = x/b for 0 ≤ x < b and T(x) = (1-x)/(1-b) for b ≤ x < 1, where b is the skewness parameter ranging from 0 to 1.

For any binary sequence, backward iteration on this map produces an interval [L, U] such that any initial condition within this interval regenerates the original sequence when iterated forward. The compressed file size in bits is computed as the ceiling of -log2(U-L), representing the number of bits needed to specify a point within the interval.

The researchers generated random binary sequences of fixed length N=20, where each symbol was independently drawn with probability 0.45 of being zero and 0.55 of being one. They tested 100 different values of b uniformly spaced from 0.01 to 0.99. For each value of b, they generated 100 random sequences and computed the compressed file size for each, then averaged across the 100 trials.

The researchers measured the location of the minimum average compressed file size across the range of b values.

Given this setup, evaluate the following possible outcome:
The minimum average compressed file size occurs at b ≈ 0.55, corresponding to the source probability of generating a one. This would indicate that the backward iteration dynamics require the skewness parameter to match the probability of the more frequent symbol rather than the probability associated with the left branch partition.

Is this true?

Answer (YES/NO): NO